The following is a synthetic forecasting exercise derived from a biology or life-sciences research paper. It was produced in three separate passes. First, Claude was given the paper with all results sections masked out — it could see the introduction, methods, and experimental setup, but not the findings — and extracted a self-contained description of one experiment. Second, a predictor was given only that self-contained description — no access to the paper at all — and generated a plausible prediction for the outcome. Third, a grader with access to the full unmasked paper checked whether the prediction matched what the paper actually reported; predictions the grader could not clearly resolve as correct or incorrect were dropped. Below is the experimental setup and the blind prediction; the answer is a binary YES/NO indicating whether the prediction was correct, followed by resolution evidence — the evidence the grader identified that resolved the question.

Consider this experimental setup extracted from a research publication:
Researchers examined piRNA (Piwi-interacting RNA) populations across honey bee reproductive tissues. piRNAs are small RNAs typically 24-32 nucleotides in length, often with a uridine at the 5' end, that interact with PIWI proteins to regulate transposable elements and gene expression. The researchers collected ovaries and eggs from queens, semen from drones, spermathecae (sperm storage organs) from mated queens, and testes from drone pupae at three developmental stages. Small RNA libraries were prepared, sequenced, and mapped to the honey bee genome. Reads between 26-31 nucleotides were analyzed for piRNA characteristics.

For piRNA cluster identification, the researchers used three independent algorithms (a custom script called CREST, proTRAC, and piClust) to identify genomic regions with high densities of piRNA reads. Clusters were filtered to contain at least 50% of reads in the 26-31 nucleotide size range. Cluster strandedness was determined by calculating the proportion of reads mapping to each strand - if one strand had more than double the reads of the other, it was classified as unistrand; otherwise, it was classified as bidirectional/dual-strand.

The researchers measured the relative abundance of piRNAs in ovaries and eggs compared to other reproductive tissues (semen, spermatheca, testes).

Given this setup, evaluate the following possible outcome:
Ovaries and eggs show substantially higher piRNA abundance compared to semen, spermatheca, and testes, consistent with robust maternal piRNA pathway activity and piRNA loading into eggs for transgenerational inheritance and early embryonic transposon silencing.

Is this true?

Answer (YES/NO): YES